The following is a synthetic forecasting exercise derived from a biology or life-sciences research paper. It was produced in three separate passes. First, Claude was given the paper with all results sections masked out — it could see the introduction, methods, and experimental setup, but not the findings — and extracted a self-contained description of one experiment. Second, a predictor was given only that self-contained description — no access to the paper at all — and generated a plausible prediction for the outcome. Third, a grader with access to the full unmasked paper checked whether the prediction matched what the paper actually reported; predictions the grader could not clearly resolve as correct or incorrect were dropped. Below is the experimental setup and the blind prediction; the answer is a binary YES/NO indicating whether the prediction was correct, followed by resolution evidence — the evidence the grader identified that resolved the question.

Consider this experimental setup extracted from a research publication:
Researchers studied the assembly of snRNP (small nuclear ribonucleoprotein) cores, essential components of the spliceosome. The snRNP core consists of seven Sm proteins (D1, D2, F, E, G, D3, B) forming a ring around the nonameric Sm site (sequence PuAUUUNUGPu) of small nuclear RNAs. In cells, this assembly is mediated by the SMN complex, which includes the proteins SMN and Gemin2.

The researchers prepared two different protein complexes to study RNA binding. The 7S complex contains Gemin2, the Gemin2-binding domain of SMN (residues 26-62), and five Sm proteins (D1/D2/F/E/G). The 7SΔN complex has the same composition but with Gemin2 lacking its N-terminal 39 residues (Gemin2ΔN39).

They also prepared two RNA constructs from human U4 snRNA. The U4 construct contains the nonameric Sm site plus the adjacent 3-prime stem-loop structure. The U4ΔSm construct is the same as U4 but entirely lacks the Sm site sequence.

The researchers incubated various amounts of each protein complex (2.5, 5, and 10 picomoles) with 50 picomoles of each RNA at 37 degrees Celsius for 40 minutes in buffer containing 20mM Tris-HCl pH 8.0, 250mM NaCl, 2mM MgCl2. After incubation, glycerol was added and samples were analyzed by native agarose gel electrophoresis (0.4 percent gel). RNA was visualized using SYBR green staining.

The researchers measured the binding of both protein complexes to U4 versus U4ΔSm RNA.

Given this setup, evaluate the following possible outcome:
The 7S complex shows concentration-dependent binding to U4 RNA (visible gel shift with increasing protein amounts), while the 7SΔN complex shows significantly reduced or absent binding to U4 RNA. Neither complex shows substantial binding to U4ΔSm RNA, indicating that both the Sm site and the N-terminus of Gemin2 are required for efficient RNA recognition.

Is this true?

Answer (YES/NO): NO